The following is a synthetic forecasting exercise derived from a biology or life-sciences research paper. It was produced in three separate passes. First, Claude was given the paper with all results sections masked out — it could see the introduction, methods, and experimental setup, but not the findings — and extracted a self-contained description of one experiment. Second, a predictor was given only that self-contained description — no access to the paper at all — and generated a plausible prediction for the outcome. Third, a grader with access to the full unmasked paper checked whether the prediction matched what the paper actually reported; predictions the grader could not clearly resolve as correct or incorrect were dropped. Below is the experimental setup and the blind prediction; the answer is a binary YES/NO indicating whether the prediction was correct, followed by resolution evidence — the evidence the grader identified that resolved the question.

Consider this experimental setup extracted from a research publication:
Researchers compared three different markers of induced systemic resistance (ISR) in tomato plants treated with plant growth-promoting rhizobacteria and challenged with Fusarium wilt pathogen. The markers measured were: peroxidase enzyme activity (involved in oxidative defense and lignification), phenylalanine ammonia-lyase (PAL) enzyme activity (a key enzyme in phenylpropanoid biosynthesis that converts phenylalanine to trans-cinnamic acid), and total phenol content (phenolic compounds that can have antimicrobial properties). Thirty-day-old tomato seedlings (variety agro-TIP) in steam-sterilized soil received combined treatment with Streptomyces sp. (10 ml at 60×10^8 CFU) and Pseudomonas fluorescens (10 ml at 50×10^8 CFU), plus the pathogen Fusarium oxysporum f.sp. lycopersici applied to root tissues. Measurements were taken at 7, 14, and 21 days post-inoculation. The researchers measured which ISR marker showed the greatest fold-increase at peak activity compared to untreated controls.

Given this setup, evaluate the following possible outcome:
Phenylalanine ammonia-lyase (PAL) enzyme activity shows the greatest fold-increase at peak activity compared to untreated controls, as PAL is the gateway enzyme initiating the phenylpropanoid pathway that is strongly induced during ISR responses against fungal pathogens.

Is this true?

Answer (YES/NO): NO